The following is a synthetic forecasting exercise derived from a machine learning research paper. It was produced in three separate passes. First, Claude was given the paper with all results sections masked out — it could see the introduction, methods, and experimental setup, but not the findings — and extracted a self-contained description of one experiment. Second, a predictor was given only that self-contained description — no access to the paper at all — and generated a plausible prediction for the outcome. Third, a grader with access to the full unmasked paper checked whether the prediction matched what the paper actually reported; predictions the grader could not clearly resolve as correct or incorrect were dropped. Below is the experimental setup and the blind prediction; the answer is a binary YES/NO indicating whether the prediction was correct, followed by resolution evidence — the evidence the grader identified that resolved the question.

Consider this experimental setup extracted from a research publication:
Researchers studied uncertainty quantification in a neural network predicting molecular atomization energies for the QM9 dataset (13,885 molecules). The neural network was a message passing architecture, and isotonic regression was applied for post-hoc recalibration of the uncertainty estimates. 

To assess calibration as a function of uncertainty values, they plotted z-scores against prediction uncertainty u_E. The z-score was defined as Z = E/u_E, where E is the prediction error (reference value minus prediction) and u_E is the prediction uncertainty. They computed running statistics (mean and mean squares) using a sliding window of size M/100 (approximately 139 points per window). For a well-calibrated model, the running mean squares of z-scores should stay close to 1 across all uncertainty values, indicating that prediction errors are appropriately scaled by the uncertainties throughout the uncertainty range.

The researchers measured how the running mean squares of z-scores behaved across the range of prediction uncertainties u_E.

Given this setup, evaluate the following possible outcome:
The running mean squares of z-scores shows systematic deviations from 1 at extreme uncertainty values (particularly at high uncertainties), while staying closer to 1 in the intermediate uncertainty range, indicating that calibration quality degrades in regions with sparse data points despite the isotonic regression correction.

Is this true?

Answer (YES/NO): YES